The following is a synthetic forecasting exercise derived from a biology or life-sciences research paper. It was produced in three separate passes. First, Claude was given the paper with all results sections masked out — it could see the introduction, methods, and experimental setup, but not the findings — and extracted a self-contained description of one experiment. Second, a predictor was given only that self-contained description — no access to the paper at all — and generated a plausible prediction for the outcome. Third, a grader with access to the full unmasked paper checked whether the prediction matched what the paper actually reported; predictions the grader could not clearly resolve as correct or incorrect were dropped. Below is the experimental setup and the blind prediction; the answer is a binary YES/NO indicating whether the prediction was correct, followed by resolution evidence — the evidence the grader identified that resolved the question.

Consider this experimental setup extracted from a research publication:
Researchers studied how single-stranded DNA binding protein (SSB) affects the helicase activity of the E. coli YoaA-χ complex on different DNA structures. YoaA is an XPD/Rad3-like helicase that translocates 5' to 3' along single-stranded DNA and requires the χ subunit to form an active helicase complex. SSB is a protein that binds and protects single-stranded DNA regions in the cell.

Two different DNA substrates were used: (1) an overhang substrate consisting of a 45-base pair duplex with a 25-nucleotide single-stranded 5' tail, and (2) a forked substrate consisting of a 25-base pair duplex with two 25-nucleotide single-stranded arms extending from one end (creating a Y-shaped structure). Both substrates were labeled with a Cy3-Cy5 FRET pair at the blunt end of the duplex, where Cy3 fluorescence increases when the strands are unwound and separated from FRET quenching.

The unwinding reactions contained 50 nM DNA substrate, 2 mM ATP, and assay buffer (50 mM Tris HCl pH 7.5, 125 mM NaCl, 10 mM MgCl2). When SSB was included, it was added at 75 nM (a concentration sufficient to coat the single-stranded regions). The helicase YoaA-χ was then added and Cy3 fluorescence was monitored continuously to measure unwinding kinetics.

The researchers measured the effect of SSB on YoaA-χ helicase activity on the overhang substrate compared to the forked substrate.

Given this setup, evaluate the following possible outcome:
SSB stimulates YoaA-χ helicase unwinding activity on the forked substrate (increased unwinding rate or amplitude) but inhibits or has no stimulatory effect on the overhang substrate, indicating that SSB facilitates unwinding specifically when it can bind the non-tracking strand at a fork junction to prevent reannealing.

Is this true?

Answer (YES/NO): NO